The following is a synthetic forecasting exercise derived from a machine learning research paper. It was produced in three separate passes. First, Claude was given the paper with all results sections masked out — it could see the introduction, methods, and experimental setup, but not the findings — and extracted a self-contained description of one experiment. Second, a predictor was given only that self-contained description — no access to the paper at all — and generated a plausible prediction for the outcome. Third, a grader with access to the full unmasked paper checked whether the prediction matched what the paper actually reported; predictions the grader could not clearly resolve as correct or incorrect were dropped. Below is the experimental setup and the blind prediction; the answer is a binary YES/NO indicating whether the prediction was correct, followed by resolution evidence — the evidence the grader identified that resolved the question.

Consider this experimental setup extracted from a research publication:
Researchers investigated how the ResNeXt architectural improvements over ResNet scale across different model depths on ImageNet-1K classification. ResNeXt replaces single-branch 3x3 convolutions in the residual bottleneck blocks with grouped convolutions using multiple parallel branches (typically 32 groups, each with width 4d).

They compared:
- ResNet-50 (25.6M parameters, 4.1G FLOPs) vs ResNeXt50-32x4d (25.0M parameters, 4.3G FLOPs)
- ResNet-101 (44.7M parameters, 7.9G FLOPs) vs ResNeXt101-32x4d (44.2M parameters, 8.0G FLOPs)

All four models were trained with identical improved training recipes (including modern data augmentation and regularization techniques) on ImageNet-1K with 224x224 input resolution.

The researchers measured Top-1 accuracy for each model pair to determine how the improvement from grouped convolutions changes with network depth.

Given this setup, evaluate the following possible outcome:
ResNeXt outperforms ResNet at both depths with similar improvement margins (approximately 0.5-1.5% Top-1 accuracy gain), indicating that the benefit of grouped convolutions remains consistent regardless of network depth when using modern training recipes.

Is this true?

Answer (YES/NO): YES